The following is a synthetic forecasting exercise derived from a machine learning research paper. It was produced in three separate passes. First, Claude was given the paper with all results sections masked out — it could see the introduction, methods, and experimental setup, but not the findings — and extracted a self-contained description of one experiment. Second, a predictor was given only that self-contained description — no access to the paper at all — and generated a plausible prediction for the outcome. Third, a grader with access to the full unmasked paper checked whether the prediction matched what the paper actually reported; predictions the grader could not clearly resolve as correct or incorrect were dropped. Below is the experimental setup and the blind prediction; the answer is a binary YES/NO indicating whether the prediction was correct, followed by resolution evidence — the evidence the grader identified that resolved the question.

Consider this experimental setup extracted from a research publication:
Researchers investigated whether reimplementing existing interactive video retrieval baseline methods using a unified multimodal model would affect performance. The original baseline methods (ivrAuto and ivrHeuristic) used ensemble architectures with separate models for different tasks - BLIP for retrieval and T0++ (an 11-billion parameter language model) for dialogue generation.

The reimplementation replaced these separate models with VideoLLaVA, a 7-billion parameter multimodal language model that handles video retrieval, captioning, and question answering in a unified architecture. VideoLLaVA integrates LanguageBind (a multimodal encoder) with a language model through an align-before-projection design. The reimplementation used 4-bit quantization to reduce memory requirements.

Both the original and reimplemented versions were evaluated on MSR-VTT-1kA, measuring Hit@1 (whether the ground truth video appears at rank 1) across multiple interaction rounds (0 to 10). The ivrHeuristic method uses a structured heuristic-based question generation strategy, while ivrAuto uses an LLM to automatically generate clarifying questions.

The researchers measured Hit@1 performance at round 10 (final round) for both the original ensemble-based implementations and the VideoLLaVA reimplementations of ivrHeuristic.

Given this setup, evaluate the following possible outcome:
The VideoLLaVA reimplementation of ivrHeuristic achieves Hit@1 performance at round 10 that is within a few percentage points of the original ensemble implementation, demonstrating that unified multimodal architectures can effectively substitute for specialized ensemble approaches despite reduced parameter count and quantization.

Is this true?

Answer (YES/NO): YES